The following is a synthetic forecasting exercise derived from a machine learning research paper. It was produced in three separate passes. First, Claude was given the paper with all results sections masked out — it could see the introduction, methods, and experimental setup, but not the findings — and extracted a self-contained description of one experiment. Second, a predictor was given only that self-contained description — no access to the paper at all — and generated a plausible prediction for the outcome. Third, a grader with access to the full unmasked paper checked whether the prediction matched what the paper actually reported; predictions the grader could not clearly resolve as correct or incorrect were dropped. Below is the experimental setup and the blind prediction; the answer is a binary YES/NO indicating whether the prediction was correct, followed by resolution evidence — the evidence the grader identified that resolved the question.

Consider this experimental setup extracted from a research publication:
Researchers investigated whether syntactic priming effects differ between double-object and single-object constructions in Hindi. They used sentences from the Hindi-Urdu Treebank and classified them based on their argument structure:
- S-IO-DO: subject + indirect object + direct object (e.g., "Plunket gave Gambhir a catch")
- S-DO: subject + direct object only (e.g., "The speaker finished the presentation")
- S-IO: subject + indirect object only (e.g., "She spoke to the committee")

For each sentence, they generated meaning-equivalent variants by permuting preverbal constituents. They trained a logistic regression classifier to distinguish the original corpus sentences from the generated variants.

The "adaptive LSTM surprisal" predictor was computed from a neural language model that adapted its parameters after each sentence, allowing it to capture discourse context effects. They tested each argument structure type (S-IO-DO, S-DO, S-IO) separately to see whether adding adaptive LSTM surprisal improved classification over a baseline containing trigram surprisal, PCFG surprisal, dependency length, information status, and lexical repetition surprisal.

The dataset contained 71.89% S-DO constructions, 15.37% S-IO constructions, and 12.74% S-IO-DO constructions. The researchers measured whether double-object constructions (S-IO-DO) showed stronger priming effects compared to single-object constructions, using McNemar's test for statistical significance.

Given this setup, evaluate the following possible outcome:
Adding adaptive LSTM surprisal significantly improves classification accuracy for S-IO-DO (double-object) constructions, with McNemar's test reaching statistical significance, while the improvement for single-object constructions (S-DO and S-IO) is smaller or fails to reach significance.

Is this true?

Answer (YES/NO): YES